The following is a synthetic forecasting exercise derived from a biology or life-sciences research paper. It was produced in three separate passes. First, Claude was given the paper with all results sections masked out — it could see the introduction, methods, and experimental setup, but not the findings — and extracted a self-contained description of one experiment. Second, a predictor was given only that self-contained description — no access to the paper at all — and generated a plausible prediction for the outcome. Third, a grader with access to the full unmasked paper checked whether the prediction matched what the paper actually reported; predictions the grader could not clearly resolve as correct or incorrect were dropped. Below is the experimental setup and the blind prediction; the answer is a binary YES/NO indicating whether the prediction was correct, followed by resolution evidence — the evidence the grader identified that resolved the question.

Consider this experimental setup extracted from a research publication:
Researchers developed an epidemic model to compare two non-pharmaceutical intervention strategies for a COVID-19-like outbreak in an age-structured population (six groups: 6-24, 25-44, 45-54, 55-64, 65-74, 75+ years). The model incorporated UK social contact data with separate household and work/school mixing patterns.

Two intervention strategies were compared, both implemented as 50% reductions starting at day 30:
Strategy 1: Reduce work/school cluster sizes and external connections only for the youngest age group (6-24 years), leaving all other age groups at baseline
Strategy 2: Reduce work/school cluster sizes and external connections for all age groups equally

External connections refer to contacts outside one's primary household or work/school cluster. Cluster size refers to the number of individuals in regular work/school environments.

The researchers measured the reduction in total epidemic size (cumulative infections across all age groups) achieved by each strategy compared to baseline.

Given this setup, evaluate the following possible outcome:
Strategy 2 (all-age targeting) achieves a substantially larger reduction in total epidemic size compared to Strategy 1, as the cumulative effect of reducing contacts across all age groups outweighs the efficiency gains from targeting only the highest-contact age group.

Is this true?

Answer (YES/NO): NO